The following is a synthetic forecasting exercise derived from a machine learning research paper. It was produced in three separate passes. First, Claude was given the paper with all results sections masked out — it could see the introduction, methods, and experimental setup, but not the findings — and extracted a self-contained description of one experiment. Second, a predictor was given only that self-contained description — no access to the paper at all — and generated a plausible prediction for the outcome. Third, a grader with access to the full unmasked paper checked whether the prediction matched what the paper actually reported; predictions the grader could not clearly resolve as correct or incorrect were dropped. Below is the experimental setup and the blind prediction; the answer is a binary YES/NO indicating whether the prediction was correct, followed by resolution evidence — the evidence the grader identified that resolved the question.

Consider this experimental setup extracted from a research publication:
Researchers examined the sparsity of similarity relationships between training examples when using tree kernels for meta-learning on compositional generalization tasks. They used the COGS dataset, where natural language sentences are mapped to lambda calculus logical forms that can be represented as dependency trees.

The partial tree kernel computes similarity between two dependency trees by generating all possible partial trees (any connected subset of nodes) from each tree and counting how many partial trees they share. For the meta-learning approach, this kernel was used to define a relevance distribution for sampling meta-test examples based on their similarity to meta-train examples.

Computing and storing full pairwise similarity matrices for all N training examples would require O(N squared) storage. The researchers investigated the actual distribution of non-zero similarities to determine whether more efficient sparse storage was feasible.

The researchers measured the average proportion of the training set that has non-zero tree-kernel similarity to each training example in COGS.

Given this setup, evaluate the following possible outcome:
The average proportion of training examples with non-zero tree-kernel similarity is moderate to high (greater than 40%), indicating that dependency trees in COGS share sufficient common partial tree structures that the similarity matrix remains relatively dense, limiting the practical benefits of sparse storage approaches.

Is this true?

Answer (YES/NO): NO